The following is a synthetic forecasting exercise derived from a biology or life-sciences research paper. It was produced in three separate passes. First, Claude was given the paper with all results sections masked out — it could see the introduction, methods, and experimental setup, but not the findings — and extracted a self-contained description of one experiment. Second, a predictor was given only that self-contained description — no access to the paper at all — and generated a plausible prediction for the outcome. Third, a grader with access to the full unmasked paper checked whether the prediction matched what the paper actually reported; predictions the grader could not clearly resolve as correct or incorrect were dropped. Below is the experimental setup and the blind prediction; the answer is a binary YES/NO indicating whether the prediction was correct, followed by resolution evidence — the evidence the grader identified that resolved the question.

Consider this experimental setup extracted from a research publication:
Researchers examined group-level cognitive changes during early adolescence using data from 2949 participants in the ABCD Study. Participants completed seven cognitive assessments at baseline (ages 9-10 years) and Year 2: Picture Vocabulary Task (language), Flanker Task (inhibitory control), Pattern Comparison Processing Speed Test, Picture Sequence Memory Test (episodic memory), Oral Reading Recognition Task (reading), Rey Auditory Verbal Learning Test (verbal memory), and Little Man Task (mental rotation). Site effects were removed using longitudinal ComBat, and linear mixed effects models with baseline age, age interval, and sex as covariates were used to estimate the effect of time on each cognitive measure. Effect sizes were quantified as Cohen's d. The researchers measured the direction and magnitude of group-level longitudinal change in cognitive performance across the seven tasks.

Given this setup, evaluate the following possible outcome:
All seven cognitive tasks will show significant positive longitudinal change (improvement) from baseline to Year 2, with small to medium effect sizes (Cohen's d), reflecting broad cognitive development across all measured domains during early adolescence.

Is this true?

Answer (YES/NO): NO